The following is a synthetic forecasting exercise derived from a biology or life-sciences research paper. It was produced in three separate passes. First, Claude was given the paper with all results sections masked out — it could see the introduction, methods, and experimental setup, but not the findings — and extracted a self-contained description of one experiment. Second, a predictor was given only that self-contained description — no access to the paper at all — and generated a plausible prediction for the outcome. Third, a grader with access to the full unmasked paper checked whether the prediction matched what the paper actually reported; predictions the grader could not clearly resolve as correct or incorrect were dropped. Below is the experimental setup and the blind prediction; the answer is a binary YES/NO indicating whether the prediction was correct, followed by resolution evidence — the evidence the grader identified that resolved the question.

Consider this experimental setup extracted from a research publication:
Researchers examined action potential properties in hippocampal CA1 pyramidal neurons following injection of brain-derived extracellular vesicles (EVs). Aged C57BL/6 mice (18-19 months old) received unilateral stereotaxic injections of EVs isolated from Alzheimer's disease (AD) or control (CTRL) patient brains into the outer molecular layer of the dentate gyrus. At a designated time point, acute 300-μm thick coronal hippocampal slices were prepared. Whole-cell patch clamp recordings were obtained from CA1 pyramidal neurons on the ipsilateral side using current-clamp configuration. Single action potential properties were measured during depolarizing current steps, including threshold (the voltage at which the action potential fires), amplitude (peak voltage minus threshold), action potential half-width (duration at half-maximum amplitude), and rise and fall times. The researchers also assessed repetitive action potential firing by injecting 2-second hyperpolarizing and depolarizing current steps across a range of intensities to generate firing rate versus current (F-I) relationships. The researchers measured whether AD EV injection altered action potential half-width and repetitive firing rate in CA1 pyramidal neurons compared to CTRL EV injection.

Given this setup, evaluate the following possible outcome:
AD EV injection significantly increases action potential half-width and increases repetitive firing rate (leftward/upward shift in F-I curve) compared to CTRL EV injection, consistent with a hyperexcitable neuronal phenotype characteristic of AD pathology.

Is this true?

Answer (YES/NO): NO